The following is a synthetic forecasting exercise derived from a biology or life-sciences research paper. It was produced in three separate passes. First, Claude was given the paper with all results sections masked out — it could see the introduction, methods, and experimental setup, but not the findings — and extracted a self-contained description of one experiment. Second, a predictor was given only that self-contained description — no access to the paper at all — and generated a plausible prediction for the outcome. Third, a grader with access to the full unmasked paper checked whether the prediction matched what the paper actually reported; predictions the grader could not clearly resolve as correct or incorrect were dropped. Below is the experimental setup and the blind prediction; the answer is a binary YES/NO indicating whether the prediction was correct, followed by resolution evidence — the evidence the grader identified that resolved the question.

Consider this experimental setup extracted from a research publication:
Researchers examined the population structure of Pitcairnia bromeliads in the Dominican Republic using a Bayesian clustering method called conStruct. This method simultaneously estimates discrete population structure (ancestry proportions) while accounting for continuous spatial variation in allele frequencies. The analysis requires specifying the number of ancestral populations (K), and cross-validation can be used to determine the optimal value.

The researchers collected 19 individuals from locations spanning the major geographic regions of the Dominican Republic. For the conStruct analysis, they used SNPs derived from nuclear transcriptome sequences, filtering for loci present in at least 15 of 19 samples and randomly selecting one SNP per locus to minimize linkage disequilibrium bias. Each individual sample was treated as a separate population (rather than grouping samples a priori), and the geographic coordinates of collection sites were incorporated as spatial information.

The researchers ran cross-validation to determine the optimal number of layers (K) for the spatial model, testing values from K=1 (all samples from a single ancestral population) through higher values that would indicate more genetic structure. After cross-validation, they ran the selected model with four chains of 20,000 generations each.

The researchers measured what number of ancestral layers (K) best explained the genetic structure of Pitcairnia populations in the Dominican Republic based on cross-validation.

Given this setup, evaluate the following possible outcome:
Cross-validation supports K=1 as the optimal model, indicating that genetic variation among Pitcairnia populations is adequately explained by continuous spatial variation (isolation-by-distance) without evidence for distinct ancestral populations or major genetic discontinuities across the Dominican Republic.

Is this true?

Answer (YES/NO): NO